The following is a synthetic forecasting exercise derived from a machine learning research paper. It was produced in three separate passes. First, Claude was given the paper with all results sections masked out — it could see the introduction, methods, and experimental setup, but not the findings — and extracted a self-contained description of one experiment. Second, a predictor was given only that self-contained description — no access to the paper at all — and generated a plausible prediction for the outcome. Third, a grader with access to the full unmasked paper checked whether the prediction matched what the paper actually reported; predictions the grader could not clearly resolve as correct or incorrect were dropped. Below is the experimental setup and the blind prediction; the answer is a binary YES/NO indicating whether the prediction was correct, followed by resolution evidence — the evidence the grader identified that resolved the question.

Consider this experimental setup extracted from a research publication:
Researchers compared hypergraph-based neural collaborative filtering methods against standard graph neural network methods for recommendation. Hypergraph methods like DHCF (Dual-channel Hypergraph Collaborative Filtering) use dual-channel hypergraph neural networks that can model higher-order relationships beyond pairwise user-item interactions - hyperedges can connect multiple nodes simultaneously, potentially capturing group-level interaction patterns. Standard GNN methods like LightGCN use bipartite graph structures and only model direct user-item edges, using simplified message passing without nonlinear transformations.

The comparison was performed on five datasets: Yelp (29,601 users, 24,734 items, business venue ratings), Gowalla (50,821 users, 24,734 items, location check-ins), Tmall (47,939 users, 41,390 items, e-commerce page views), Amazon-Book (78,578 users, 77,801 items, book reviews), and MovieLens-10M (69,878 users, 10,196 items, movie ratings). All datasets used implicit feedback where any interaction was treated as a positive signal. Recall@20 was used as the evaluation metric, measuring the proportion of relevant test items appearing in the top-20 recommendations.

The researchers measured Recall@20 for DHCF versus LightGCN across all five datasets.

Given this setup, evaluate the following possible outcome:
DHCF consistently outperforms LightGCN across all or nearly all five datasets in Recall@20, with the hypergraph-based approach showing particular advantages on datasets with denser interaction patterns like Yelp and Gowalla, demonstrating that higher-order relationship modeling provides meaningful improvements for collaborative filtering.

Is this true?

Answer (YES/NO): NO